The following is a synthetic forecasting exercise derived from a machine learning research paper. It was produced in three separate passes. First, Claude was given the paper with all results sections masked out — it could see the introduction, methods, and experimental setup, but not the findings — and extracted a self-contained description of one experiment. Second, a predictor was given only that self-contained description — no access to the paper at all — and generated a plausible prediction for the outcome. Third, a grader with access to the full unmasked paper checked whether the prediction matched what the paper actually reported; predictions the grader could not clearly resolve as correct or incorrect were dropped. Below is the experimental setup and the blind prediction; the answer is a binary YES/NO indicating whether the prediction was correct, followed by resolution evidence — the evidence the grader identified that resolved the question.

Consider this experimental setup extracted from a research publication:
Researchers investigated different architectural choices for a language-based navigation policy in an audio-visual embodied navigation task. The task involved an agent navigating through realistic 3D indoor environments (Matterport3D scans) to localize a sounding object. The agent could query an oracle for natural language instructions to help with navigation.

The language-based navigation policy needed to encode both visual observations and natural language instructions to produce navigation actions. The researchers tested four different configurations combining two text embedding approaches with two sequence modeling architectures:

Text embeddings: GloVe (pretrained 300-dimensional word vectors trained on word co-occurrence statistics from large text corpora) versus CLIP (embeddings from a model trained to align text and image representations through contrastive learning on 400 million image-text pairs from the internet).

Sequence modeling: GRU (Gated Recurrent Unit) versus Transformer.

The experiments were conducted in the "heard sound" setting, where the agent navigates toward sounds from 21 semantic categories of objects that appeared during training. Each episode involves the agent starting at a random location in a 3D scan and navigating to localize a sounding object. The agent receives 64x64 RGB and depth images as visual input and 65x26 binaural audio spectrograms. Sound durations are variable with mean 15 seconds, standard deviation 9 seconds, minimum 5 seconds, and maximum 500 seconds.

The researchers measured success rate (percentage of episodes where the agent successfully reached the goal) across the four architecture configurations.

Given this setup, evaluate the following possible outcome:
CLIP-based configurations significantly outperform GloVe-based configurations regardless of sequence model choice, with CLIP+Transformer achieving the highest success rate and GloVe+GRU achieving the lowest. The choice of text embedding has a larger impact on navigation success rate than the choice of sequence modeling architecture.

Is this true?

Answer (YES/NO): NO